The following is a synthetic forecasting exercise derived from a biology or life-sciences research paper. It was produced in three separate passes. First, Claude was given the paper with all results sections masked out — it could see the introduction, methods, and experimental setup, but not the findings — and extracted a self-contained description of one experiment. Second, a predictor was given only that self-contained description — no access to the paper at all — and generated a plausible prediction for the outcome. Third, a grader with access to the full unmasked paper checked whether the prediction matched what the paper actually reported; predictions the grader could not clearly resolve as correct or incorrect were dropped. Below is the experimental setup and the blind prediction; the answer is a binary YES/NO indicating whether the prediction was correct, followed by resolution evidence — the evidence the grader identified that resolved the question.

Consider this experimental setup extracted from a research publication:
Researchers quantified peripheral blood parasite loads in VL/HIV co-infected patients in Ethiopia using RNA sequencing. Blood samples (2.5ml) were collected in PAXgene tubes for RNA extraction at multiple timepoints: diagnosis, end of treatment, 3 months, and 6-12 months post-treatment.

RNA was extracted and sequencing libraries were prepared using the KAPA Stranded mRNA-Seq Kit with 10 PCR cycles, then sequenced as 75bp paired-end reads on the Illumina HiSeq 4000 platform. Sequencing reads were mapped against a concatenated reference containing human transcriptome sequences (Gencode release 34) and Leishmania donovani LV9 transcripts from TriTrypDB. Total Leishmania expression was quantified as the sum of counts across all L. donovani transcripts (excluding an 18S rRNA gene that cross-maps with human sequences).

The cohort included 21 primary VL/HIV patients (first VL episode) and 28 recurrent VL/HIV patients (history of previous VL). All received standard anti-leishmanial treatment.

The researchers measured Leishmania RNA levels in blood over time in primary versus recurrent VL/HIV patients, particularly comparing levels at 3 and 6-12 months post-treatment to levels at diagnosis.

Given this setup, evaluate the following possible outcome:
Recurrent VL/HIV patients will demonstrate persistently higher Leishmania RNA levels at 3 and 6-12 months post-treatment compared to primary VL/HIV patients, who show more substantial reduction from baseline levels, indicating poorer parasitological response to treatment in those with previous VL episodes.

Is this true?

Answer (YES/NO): NO